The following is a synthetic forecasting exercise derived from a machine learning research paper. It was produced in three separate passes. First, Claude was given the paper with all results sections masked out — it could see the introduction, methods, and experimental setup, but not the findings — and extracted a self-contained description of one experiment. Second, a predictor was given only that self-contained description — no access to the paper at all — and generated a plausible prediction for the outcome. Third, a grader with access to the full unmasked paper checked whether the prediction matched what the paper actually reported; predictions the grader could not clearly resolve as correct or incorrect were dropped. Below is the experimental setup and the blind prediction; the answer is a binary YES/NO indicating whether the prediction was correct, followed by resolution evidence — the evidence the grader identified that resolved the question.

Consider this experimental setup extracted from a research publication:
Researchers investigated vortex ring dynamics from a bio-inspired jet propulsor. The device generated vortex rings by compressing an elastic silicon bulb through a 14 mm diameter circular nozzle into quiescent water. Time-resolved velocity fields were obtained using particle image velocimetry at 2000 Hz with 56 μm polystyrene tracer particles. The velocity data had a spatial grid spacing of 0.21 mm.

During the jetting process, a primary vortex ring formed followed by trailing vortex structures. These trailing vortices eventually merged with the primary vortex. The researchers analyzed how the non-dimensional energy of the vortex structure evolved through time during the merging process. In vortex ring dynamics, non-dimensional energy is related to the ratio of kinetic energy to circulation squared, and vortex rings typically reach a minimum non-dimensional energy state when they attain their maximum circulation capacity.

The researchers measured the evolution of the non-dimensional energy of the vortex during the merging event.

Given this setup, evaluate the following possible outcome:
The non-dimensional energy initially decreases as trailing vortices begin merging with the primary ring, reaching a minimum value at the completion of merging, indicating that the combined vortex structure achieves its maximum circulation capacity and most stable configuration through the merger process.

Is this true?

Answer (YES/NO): NO